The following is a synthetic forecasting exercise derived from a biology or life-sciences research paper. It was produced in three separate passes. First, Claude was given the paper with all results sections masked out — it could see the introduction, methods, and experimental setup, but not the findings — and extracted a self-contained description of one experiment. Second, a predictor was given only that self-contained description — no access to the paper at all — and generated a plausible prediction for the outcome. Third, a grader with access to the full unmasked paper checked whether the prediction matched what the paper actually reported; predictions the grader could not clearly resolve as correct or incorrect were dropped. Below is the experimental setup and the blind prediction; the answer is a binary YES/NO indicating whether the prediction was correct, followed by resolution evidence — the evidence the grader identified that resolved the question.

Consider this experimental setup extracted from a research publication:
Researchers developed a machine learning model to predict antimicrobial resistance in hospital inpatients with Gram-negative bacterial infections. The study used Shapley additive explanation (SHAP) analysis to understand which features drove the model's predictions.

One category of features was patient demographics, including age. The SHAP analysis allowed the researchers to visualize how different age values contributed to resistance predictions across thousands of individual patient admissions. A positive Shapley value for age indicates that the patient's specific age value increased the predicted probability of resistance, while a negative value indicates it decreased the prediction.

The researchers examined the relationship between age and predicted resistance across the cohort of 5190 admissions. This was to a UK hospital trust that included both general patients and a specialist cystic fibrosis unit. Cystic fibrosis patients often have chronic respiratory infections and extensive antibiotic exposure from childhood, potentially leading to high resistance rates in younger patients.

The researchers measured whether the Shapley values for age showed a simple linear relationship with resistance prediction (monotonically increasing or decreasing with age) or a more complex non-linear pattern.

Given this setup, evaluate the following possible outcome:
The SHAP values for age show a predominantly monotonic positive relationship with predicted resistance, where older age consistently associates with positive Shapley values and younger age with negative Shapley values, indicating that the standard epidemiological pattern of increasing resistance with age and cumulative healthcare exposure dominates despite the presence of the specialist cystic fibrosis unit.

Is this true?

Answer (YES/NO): NO